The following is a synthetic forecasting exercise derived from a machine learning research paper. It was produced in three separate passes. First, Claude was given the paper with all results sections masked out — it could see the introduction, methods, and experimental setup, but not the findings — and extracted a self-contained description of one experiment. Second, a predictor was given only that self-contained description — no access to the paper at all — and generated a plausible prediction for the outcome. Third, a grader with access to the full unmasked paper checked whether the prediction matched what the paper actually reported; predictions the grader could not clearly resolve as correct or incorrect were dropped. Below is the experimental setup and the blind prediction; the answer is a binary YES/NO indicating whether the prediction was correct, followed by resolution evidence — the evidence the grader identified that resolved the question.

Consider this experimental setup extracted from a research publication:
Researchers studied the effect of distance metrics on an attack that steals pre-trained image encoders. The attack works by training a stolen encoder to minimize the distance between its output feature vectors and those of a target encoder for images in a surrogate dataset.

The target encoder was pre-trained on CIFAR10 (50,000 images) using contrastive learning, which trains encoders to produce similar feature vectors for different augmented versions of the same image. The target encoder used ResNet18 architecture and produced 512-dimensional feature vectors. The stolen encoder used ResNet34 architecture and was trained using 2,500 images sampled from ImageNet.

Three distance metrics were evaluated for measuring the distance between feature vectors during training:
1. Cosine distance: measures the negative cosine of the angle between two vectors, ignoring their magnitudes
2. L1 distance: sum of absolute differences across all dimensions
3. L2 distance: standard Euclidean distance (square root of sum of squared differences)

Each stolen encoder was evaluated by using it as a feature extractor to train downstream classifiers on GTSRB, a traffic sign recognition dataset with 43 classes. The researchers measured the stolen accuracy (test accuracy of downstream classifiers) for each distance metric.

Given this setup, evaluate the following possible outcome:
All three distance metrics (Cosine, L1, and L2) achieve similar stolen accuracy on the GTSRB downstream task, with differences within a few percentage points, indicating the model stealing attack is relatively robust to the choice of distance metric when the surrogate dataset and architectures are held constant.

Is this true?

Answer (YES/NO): NO